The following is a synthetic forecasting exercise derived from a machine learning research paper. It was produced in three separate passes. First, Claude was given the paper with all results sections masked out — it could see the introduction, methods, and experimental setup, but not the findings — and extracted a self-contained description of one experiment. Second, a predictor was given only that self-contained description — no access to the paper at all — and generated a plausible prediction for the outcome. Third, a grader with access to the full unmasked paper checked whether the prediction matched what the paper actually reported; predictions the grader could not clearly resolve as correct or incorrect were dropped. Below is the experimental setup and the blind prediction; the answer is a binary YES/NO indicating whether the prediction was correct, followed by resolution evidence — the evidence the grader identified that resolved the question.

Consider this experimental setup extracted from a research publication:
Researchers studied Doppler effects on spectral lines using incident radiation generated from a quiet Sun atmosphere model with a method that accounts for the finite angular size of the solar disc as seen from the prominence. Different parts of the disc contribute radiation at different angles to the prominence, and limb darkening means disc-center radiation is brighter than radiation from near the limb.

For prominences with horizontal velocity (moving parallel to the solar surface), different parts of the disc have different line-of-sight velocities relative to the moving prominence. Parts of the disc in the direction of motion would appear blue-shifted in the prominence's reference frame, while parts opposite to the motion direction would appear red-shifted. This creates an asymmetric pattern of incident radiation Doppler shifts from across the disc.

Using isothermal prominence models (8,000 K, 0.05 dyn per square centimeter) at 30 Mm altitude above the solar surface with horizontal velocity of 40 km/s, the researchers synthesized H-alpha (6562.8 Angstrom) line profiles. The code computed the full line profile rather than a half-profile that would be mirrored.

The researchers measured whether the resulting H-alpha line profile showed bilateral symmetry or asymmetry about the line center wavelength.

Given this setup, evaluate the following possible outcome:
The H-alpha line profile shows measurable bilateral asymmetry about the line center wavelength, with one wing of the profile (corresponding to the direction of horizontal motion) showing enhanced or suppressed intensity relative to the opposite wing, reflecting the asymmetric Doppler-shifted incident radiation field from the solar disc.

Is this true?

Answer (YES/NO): NO